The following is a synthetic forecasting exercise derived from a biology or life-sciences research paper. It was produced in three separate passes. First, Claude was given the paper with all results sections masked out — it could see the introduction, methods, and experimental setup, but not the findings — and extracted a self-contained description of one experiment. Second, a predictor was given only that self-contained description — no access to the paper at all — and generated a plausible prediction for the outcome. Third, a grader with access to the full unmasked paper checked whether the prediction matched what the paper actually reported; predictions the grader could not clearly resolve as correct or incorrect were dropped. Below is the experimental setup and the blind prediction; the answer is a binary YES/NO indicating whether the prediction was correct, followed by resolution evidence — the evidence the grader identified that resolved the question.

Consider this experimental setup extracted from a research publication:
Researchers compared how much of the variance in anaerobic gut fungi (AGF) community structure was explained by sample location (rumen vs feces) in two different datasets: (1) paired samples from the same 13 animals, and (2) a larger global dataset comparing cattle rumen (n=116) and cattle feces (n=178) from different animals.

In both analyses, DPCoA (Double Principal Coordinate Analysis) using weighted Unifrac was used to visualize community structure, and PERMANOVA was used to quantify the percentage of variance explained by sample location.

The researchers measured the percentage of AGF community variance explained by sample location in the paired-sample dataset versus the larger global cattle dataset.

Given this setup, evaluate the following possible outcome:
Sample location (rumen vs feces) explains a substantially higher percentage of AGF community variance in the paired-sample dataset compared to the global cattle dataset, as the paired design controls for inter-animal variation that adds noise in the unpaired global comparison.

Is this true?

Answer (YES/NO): YES